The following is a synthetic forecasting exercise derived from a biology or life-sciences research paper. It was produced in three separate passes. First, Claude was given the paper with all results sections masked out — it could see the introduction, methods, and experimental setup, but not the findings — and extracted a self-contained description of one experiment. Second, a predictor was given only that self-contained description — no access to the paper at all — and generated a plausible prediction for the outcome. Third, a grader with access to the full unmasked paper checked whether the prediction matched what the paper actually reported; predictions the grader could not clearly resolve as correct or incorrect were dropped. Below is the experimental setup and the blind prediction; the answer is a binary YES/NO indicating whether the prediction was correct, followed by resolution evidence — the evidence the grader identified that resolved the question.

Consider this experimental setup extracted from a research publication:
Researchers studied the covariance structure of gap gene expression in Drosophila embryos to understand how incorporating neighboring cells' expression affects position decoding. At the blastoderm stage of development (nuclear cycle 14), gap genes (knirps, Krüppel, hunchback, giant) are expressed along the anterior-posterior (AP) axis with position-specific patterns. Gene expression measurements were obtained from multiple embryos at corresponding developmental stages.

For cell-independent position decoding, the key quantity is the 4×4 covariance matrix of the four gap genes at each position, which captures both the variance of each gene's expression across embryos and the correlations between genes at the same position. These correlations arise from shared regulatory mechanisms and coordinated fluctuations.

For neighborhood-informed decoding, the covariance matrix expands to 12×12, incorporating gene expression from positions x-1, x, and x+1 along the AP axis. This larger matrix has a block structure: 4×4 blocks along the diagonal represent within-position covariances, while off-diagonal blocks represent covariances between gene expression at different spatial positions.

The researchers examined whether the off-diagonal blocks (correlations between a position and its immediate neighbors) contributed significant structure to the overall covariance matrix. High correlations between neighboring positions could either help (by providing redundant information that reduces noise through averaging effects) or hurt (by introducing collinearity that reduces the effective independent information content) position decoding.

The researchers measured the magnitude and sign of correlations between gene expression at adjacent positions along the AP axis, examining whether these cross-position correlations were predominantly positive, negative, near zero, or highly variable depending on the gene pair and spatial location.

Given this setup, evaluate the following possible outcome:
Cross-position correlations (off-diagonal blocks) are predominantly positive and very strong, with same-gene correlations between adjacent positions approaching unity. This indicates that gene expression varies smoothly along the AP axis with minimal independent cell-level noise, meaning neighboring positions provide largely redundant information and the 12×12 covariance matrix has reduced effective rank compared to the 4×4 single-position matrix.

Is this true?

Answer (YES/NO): NO